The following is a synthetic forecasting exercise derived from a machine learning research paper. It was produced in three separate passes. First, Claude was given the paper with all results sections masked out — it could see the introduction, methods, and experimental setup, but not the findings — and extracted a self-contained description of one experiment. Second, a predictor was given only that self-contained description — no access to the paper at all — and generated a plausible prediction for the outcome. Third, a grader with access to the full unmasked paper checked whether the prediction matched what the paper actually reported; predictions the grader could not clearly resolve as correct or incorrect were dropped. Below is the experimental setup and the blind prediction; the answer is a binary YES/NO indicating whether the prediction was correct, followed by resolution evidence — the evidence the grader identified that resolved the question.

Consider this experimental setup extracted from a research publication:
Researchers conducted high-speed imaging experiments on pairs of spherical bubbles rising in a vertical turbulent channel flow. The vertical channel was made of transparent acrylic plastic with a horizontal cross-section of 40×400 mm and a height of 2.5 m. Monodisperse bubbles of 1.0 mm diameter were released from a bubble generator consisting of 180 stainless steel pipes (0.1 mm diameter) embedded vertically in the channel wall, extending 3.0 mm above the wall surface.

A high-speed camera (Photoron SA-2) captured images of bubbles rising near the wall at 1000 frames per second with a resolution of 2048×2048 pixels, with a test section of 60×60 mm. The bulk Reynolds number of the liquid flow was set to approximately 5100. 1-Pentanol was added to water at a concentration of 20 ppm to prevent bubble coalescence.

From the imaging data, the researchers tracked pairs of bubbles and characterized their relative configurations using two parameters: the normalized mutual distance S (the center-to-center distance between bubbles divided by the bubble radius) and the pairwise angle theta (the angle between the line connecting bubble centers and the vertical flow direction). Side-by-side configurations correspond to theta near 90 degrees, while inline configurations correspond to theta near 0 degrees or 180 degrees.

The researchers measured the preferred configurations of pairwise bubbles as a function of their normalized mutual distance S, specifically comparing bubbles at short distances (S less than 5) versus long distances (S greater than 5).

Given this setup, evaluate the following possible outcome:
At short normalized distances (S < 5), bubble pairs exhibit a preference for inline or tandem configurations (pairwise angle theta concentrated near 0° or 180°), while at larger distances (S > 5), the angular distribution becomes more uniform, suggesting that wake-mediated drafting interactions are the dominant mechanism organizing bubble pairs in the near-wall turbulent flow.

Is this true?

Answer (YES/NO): NO